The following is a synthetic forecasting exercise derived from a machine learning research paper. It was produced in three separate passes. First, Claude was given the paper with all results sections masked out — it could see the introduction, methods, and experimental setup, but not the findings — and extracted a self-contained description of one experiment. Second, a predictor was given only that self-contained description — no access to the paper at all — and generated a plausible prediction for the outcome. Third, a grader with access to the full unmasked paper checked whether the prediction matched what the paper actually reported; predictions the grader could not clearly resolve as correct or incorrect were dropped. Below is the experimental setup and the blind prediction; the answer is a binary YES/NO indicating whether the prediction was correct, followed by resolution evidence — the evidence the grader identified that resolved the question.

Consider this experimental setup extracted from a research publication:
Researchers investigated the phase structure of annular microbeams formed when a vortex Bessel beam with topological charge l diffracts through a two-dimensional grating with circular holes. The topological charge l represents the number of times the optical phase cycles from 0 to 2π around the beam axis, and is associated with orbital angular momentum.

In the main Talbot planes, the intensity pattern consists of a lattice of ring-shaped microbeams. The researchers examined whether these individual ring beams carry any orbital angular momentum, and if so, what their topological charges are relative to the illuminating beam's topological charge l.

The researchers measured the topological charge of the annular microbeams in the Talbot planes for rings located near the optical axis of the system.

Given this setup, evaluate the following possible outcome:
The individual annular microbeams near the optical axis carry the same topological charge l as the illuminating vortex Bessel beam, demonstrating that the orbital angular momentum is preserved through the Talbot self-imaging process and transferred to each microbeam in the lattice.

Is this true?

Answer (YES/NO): YES